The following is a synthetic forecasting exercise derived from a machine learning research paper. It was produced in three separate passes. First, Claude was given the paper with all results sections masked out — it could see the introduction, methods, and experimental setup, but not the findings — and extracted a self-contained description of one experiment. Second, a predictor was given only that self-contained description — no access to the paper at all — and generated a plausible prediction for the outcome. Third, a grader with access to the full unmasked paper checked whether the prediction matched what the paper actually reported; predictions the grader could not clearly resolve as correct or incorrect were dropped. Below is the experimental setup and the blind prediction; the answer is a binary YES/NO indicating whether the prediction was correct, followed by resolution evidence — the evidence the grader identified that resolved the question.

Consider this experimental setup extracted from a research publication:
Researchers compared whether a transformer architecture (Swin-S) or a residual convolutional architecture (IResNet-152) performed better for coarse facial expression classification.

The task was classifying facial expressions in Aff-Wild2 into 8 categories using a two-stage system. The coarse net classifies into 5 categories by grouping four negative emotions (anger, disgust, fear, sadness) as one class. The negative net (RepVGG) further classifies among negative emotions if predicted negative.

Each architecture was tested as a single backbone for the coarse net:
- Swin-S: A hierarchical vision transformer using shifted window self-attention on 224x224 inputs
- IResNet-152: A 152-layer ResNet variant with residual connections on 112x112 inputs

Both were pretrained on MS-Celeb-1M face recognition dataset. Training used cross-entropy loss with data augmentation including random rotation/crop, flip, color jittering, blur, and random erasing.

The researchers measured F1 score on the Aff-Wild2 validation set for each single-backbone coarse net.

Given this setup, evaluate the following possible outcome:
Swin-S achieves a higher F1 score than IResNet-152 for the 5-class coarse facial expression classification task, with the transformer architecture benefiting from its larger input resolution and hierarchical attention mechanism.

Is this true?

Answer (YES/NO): YES